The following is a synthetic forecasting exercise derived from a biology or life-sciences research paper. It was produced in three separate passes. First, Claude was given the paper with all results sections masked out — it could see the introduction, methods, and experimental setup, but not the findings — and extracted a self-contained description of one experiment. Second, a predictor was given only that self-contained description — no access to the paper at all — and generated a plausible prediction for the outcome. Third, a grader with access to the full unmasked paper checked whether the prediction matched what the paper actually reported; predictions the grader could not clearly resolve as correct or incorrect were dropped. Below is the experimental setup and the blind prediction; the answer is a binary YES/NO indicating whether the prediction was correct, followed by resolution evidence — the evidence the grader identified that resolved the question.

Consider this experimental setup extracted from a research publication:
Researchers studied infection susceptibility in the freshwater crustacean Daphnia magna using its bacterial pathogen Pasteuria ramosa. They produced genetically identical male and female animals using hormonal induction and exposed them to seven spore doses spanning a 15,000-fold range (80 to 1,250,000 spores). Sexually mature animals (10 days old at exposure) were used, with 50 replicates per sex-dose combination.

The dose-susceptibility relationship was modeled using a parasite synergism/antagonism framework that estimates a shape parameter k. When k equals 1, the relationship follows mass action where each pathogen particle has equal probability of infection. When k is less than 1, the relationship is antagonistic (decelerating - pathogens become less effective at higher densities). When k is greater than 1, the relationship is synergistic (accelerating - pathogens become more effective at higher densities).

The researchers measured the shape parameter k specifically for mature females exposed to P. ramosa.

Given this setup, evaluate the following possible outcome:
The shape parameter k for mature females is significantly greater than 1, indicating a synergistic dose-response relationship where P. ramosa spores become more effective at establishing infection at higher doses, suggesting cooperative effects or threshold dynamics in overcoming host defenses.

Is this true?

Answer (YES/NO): YES